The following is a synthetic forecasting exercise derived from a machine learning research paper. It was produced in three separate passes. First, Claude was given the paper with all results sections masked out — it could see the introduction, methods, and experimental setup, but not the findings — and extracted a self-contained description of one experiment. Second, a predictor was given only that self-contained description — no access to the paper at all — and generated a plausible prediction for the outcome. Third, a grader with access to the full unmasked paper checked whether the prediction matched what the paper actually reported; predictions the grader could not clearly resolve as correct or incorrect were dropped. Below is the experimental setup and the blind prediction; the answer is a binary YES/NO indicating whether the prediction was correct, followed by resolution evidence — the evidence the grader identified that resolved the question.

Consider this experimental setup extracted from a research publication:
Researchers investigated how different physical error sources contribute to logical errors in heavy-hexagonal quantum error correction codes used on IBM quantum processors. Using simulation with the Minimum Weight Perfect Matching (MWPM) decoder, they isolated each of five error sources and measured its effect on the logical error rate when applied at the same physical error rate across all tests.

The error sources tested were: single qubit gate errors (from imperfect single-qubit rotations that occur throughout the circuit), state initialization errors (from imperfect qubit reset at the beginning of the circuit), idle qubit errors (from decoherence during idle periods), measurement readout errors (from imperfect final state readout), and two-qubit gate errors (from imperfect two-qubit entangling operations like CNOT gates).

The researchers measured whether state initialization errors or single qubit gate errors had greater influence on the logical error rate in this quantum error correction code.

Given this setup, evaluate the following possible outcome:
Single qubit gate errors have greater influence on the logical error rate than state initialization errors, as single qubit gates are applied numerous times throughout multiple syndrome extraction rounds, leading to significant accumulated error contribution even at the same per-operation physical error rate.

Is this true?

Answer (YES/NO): NO